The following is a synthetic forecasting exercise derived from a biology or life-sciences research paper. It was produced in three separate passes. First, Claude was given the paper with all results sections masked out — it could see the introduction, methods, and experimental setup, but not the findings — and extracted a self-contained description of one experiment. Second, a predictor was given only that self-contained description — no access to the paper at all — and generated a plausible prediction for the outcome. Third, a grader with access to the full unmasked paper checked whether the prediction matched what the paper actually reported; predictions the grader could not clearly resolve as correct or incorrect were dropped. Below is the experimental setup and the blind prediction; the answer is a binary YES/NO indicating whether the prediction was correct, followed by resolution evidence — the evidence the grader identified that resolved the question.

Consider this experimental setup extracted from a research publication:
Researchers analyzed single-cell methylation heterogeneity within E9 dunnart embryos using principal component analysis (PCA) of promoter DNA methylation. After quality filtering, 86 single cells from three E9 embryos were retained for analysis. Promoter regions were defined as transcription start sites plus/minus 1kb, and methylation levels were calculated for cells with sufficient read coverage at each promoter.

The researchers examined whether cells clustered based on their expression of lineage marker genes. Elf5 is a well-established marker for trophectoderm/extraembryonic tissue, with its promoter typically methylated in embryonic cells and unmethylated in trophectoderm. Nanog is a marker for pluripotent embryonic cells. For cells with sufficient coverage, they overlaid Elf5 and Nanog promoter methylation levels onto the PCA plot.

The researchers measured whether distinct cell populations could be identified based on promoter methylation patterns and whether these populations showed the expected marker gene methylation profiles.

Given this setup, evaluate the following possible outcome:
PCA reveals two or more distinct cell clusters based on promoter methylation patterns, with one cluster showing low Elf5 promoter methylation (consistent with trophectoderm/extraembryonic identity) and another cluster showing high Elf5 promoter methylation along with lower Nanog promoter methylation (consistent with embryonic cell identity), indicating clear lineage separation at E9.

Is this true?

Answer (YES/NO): YES